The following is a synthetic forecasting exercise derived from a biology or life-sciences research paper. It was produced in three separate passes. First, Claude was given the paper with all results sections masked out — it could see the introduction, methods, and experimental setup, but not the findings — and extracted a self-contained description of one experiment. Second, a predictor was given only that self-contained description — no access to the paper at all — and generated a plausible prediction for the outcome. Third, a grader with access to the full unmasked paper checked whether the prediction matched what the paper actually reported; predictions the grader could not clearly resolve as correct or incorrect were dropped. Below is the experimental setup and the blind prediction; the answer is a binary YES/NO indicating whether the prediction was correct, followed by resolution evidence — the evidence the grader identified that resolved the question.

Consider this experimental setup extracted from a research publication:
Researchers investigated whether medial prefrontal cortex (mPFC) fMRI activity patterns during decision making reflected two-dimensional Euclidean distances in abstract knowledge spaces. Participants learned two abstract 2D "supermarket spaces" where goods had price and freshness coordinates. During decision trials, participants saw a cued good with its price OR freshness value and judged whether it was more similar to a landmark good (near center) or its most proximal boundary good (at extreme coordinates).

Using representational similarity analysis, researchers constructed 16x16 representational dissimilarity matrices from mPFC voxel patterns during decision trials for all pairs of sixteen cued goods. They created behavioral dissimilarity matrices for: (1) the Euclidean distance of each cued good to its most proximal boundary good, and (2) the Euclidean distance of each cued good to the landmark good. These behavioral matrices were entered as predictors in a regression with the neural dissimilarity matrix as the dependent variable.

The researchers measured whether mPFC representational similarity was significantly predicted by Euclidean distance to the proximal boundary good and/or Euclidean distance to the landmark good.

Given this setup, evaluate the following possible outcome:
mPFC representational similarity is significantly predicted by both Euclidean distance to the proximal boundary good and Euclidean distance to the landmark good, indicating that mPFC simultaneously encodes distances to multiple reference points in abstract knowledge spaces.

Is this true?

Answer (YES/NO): NO